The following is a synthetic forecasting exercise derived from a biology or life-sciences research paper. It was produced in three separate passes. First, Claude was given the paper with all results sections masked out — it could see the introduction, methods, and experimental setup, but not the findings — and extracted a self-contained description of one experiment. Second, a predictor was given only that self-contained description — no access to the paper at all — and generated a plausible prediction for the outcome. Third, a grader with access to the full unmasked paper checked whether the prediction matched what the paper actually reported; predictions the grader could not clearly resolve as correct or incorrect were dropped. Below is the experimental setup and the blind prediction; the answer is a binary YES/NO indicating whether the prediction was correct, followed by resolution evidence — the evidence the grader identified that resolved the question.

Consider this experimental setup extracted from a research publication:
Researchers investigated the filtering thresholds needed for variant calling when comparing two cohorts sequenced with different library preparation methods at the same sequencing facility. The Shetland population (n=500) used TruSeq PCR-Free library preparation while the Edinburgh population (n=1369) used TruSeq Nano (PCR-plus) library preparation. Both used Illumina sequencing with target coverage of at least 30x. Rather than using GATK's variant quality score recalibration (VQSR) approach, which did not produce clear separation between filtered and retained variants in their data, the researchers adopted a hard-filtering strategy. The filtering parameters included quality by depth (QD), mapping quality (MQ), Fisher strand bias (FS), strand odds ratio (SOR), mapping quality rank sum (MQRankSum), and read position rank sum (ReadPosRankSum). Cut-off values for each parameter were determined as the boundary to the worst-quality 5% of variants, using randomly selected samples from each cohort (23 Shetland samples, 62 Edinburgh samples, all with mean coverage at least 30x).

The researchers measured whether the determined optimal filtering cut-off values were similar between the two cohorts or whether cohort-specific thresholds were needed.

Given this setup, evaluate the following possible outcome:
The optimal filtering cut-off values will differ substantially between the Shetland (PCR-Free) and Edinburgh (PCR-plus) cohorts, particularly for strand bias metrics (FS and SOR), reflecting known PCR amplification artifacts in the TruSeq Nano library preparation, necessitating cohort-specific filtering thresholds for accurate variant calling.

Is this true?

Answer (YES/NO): NO